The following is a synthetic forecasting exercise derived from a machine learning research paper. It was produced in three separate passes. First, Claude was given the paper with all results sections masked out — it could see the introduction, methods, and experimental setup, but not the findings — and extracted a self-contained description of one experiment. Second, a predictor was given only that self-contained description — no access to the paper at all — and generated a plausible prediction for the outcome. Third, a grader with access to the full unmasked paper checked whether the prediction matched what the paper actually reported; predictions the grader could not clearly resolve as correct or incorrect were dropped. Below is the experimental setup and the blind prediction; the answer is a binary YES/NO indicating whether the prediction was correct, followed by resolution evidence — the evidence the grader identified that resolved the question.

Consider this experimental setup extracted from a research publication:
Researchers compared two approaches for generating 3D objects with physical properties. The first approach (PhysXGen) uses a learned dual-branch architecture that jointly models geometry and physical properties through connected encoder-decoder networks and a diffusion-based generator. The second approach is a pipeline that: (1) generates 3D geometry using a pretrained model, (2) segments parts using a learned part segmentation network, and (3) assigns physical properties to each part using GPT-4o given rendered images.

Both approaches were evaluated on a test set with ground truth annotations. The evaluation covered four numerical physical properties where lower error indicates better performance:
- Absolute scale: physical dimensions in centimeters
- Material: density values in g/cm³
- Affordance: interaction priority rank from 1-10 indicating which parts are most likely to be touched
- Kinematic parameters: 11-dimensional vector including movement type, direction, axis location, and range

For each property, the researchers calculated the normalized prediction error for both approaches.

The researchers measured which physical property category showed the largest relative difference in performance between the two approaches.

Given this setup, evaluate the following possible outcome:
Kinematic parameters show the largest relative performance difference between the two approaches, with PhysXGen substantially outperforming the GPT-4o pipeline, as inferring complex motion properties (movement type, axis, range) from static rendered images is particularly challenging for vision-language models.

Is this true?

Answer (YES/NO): YES